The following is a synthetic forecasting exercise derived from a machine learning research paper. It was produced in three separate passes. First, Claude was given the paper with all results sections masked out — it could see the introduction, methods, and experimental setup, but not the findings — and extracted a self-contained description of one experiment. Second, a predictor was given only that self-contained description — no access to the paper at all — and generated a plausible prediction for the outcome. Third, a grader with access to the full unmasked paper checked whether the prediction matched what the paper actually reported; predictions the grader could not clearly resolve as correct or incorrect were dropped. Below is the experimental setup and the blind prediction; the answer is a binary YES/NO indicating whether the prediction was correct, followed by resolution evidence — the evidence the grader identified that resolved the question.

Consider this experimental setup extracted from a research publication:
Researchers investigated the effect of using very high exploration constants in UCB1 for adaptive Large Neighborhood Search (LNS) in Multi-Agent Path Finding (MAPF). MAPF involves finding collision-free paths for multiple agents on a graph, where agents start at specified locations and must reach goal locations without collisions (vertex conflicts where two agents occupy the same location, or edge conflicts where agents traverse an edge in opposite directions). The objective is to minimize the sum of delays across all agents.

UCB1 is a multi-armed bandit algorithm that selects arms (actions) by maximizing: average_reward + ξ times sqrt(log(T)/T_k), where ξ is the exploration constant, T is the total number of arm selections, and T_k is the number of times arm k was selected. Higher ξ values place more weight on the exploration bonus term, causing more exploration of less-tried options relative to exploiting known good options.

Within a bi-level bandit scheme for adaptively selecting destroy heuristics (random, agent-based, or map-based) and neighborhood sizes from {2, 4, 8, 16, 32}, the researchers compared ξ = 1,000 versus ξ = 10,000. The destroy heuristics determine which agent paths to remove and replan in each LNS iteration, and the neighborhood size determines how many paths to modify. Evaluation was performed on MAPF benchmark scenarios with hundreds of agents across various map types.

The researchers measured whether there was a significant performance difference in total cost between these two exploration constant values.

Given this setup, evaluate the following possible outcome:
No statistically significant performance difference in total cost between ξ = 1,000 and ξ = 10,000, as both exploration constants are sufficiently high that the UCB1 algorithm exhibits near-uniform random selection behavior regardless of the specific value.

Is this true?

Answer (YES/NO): YES